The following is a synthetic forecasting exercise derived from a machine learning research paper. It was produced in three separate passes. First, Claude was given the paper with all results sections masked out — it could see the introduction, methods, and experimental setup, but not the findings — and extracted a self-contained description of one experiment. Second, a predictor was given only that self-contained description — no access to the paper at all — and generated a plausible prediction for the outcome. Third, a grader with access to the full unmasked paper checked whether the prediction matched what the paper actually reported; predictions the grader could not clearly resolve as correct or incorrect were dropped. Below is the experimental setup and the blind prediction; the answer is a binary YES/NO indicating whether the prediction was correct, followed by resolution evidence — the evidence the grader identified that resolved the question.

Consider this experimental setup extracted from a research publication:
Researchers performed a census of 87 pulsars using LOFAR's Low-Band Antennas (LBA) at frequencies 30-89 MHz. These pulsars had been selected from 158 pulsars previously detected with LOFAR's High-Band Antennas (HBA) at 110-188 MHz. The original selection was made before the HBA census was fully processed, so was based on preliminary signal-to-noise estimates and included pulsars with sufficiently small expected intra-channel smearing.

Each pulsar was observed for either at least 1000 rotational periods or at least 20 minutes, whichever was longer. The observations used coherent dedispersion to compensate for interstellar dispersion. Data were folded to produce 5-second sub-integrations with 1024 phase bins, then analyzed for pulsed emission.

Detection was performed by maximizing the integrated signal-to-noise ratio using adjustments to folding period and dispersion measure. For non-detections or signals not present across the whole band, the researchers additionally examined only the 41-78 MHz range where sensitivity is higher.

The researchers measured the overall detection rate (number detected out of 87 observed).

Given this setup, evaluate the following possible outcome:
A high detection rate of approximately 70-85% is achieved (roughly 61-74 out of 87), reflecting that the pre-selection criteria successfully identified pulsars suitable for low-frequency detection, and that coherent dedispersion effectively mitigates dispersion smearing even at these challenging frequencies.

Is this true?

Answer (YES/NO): NO